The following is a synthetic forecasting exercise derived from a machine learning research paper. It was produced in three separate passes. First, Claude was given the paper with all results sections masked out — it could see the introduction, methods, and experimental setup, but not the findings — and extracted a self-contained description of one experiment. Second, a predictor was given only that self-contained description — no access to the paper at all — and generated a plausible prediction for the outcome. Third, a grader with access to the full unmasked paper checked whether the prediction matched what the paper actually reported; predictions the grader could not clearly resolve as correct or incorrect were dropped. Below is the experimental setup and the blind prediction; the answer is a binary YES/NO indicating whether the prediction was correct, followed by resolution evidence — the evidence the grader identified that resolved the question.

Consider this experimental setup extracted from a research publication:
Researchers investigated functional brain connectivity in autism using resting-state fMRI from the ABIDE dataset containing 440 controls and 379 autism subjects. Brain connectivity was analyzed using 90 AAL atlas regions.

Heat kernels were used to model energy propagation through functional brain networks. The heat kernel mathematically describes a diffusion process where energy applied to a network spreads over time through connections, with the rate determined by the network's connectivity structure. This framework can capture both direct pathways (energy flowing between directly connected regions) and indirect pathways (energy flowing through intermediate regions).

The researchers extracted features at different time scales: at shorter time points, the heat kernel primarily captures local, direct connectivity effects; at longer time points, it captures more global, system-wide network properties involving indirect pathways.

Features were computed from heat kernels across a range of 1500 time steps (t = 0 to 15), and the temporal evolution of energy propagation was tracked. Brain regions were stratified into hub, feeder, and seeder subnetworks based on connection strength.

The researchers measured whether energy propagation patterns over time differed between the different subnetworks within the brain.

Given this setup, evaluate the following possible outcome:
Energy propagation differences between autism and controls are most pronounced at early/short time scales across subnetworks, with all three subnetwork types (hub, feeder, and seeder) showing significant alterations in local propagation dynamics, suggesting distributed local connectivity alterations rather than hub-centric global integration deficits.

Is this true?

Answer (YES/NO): NO